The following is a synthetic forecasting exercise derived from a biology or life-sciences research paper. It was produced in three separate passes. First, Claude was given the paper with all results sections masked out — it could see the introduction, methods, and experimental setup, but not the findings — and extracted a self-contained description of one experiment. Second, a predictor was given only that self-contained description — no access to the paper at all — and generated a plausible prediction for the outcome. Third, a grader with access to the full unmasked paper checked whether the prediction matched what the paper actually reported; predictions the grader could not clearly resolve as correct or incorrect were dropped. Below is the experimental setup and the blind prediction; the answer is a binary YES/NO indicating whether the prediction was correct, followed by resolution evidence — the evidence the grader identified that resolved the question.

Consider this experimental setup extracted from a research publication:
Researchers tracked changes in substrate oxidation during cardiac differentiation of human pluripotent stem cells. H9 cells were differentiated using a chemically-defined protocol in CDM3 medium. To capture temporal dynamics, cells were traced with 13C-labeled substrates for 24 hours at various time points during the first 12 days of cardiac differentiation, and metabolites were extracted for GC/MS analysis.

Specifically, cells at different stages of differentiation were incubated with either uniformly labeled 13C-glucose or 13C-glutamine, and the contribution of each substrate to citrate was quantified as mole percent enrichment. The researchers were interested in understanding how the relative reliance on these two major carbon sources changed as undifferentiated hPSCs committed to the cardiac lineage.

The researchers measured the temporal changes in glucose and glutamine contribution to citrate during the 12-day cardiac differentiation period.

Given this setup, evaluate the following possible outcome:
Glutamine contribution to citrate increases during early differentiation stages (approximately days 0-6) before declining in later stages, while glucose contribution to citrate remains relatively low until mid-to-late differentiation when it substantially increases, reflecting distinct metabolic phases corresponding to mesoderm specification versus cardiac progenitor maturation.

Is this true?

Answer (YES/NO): NO